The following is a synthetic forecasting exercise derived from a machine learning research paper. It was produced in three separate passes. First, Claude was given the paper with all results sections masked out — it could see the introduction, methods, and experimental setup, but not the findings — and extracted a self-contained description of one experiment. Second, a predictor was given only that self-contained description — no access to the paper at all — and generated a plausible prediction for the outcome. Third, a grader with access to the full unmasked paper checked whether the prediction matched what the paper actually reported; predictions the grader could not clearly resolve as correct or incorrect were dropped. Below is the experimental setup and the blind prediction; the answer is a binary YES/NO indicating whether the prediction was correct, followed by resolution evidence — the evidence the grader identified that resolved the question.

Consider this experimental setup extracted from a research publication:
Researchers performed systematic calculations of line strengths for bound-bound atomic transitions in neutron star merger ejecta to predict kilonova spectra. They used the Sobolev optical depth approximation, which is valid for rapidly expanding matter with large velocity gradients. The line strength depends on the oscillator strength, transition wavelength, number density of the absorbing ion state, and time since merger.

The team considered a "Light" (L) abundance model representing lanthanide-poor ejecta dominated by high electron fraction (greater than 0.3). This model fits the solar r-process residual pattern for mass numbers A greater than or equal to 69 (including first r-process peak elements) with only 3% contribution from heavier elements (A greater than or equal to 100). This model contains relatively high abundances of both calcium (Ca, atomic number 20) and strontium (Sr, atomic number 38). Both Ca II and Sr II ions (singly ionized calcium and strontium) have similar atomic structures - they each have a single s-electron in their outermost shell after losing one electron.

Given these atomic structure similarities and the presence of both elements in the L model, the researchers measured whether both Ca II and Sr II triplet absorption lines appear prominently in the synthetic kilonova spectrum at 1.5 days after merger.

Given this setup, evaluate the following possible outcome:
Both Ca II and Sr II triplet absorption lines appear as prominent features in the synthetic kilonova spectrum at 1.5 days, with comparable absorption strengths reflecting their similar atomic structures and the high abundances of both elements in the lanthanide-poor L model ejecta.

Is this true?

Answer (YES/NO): NO